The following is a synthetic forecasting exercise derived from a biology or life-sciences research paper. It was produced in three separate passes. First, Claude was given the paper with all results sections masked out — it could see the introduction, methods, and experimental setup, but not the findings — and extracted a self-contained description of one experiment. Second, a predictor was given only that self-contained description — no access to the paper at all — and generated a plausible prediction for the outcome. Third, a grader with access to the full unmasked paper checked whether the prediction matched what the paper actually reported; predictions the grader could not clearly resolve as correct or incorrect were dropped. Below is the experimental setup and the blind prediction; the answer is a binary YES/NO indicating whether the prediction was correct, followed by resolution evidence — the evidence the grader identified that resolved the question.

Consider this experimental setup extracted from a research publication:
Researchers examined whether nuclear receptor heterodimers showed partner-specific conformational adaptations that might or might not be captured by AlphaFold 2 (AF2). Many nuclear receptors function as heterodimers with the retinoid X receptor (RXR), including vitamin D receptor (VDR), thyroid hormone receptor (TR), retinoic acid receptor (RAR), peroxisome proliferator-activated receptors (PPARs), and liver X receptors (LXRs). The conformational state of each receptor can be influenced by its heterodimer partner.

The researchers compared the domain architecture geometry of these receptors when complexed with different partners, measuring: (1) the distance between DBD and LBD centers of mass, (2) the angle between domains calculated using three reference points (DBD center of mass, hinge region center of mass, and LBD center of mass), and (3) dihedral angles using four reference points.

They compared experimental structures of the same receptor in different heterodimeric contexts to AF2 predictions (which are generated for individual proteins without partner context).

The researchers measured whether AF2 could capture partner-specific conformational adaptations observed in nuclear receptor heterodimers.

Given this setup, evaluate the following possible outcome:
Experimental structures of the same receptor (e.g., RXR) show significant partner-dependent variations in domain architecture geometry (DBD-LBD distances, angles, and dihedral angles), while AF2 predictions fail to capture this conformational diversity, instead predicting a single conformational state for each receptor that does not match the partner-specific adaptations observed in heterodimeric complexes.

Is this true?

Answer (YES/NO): NO